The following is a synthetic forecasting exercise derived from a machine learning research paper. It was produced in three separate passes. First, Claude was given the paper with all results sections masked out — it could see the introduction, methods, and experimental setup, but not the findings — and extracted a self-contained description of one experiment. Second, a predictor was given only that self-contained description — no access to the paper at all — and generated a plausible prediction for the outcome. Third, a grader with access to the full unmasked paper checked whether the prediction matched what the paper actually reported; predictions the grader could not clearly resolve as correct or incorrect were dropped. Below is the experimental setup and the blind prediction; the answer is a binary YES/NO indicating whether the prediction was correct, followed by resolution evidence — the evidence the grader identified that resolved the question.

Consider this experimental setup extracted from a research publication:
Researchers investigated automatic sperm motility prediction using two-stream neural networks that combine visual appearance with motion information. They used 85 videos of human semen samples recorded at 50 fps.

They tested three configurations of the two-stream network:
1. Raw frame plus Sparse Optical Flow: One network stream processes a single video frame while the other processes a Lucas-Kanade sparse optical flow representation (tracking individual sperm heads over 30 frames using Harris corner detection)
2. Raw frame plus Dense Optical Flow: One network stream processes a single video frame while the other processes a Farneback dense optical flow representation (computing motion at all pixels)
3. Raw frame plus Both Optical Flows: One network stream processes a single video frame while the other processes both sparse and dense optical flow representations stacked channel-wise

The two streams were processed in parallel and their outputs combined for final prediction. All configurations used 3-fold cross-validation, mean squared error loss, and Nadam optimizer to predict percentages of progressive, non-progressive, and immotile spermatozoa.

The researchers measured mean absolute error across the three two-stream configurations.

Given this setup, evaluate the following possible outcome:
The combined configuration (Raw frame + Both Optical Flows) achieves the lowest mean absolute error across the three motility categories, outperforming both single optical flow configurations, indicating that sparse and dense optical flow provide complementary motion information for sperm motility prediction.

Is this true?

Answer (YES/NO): NO